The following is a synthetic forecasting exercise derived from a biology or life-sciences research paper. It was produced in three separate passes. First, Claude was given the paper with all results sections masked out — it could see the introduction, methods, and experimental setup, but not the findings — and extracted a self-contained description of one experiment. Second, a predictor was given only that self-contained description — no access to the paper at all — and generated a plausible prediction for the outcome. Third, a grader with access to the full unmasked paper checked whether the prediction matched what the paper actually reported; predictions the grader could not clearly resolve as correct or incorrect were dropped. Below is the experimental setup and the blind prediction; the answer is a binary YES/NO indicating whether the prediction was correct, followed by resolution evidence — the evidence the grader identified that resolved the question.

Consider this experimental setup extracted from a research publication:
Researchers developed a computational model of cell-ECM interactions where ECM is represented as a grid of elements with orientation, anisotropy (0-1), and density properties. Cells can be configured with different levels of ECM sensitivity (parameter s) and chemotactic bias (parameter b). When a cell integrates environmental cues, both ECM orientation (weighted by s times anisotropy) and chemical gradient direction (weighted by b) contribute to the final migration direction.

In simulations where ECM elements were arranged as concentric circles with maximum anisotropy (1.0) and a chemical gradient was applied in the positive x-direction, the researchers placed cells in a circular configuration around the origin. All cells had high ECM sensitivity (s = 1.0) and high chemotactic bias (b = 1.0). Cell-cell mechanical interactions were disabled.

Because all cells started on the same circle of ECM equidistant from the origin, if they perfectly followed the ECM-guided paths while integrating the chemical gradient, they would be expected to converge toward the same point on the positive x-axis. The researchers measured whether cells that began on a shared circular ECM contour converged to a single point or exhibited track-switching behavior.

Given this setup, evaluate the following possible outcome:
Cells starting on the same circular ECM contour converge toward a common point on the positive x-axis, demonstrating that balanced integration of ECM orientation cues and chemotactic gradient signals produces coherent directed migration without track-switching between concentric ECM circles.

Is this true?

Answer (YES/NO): NO